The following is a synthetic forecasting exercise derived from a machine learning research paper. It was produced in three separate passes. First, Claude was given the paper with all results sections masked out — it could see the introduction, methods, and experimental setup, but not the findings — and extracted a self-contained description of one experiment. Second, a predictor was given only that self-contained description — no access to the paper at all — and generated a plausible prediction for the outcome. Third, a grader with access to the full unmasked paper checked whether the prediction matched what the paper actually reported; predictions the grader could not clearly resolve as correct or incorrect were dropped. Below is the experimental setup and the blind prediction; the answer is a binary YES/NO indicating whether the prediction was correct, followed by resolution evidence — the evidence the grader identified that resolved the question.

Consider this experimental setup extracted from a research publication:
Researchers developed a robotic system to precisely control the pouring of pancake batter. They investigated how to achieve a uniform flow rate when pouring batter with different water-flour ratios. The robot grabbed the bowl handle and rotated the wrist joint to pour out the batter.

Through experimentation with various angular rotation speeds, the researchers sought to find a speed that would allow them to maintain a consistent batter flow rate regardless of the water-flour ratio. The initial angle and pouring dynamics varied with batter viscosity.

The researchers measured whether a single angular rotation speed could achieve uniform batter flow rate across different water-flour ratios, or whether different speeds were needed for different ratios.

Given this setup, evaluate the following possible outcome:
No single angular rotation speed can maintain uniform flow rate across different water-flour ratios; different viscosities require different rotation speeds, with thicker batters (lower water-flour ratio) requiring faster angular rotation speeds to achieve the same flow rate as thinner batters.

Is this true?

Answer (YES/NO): NO